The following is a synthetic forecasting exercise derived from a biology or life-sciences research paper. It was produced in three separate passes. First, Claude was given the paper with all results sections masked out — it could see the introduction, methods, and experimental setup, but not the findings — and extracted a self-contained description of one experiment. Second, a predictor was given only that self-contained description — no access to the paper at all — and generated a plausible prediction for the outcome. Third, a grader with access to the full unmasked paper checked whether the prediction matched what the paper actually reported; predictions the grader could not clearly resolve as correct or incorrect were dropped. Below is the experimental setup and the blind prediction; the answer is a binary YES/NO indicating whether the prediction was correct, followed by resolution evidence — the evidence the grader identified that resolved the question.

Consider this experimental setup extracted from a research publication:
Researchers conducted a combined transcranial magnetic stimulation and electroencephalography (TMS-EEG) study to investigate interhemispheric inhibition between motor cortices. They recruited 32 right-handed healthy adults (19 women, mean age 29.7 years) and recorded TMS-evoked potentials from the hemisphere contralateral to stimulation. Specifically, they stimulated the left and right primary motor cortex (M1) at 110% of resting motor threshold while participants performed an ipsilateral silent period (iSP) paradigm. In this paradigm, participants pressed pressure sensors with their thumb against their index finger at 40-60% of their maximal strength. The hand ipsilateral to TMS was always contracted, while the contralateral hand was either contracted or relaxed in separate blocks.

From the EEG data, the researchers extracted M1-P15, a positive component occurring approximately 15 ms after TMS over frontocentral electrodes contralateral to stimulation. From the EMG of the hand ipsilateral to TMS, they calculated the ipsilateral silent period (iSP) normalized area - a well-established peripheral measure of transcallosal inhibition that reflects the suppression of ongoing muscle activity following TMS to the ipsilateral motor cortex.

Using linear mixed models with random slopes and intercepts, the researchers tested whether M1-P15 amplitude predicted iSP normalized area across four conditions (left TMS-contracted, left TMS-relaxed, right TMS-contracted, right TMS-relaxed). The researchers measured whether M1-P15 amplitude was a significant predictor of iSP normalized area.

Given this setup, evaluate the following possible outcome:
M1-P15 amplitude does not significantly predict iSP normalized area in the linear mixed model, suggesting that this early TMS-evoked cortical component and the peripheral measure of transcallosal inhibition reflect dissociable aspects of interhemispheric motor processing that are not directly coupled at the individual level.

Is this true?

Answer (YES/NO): NO